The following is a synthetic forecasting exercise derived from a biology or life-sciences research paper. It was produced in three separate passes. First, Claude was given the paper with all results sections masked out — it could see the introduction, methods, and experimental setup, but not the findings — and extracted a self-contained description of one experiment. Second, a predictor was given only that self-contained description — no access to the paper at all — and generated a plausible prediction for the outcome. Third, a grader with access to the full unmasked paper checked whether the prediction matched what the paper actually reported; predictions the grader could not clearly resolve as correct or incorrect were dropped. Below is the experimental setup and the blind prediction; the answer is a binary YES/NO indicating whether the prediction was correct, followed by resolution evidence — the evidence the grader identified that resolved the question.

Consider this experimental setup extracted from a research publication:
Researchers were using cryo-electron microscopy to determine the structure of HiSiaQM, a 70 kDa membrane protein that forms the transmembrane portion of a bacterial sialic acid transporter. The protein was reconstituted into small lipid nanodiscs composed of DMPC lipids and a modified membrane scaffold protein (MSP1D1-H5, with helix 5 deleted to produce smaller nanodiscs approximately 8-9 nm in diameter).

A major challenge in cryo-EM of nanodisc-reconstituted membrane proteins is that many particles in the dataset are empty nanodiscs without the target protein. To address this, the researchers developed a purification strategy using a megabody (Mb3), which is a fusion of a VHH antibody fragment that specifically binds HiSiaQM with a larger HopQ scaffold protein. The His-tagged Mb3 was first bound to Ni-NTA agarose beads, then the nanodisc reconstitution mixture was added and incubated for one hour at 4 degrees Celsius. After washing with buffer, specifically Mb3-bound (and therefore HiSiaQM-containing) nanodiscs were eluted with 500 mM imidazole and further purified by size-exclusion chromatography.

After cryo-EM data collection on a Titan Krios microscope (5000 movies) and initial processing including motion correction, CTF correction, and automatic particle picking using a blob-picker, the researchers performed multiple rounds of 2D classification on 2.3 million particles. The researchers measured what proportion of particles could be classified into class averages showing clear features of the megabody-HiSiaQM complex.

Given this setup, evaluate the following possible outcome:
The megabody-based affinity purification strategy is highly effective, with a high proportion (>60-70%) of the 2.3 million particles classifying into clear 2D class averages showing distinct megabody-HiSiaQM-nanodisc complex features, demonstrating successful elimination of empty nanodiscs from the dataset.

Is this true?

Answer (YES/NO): NO